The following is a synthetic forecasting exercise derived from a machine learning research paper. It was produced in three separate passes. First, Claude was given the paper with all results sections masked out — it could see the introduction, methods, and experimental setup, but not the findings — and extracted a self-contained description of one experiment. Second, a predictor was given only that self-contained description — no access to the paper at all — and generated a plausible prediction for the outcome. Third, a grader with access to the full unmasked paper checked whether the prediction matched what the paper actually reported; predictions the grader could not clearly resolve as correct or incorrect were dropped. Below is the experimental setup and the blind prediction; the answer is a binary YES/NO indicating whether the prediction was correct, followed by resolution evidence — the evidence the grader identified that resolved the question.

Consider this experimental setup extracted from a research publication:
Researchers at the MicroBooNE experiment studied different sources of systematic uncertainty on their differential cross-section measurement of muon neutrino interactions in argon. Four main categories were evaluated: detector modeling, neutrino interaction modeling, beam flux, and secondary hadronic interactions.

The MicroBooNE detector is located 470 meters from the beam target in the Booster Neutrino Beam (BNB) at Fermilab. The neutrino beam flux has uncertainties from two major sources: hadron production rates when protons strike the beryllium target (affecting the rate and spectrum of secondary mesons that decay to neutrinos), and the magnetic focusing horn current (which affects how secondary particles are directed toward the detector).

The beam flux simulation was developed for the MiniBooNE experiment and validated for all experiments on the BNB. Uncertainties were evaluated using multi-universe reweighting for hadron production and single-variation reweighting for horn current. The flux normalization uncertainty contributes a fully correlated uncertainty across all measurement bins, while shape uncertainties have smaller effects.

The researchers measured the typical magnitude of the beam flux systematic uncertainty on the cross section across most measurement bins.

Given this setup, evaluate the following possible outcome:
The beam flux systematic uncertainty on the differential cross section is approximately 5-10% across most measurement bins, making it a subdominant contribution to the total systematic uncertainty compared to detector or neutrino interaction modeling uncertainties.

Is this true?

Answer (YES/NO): NO